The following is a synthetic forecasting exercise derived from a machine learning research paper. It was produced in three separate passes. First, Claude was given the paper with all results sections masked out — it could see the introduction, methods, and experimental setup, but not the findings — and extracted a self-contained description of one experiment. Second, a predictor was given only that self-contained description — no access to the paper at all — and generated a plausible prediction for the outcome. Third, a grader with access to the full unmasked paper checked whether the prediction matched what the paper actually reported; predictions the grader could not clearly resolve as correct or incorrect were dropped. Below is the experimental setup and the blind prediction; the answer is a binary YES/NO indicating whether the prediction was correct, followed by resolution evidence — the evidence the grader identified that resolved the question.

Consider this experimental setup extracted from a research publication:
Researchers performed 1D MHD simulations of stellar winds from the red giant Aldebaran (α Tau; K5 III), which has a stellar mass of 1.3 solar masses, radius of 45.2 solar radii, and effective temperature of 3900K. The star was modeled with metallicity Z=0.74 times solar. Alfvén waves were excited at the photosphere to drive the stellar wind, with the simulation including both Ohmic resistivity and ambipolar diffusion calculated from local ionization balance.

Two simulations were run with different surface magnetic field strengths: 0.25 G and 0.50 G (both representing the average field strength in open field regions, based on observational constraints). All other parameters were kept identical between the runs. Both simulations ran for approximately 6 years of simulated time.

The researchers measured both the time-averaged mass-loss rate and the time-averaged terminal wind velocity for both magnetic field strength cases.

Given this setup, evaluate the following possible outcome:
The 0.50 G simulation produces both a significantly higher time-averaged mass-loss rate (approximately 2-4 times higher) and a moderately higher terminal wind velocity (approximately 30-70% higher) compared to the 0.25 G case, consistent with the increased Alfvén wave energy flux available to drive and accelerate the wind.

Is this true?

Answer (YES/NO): NO